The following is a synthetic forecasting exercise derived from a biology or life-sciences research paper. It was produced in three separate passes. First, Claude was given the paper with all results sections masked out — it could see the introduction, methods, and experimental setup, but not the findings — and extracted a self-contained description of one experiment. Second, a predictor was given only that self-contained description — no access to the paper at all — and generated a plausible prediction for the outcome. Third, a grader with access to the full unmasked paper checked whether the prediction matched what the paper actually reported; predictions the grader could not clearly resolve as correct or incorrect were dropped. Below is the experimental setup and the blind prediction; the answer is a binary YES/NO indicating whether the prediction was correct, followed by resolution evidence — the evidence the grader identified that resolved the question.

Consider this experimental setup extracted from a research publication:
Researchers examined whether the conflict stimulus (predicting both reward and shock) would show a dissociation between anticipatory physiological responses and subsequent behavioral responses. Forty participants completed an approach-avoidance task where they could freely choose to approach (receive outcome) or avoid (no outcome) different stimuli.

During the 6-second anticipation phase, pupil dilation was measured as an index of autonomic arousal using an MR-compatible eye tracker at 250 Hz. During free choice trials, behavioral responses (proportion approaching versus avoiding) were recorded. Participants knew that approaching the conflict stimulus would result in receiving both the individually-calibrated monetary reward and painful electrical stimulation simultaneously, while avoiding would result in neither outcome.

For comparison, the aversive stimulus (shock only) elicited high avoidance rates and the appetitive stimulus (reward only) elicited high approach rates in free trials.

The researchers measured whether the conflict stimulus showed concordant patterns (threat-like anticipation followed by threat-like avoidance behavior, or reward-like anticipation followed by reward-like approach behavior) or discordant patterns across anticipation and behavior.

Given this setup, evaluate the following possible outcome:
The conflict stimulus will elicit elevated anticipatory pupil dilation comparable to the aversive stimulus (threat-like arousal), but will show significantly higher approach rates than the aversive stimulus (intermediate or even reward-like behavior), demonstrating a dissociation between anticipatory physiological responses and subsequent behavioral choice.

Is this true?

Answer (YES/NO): YES